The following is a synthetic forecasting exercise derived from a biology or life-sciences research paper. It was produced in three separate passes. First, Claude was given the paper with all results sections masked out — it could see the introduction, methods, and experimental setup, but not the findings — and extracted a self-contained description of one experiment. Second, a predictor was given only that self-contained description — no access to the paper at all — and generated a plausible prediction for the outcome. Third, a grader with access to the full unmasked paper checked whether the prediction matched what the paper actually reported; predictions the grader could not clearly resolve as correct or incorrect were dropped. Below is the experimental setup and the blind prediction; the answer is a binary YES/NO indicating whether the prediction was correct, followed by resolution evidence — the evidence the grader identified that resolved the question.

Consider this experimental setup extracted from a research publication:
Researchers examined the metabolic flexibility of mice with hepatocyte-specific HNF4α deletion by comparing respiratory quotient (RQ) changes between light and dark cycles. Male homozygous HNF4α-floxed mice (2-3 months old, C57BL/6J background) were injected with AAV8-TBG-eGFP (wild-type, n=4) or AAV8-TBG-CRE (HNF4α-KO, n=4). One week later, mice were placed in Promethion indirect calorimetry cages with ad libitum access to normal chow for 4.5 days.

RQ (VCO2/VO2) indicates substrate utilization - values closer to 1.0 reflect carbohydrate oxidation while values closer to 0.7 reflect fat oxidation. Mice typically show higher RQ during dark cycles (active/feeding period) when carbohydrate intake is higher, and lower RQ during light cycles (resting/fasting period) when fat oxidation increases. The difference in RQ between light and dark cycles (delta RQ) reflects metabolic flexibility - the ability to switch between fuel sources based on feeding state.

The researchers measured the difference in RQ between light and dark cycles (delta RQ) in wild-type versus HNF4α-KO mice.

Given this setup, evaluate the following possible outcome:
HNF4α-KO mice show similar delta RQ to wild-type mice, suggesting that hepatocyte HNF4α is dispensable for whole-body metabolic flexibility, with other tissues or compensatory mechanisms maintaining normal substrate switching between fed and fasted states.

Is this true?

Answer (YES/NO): NO